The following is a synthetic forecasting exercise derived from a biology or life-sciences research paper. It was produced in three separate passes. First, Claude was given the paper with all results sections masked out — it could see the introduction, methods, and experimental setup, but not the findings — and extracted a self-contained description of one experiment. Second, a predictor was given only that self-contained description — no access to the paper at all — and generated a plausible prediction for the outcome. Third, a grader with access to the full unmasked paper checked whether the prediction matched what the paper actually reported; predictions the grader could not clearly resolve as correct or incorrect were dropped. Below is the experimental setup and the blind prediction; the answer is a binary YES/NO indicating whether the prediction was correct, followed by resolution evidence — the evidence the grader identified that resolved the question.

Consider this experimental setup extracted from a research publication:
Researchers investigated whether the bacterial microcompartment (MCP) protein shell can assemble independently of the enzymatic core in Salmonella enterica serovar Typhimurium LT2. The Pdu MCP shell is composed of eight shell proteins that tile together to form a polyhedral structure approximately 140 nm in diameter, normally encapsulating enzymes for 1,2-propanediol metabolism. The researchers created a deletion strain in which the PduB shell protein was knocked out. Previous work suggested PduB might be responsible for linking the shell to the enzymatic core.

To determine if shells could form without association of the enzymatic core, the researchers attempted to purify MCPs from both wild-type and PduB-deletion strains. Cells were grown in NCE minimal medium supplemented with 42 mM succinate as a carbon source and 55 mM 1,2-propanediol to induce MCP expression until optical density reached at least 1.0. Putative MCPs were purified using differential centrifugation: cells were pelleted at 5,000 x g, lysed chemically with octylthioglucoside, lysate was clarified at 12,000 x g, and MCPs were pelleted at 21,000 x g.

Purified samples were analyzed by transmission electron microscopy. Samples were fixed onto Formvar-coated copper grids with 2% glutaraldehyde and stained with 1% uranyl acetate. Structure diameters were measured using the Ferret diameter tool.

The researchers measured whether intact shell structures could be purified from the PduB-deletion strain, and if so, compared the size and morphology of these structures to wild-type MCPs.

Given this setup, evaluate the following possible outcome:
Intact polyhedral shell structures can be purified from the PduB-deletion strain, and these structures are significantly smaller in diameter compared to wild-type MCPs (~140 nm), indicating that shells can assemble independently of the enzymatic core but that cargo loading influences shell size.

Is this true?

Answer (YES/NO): YES